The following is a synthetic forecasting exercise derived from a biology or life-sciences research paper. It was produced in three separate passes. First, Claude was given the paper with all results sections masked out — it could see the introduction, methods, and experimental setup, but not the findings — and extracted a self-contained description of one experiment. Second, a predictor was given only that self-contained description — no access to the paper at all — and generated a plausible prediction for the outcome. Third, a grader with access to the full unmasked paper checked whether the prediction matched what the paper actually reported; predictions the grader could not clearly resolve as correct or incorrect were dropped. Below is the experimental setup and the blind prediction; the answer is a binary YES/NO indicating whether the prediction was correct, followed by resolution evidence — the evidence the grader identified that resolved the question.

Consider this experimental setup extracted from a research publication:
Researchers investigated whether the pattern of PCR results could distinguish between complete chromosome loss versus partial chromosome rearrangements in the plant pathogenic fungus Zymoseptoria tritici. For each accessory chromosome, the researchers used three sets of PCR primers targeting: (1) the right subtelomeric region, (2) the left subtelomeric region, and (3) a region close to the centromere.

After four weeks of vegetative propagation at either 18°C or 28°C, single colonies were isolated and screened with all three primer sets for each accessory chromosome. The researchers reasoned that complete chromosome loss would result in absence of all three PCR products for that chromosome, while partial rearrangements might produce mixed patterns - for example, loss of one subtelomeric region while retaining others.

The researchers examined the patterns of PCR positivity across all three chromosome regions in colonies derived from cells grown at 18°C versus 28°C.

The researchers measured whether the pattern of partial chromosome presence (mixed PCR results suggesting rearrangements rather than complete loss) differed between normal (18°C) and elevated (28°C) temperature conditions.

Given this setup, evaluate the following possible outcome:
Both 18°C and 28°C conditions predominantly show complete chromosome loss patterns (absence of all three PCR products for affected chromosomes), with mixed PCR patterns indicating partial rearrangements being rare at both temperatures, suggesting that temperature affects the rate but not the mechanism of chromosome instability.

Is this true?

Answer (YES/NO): NO